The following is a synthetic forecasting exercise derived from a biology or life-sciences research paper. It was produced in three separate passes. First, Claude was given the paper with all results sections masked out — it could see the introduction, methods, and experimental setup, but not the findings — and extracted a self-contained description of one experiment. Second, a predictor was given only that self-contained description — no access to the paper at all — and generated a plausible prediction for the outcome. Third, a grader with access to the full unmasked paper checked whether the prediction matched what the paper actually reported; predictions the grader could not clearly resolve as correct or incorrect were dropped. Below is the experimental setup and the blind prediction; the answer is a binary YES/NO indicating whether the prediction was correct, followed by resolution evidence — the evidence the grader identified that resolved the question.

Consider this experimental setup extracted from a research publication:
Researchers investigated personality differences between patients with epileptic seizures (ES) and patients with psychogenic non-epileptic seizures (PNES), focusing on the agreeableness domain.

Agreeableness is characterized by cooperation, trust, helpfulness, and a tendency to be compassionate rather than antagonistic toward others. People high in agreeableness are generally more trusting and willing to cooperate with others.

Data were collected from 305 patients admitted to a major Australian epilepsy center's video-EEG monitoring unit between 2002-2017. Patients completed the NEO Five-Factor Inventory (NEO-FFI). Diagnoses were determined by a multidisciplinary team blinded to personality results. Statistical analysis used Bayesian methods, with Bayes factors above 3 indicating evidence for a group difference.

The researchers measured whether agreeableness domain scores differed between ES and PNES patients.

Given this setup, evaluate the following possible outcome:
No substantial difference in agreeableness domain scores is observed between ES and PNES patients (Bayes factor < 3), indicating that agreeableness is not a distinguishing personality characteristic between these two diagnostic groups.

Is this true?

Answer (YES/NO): YES